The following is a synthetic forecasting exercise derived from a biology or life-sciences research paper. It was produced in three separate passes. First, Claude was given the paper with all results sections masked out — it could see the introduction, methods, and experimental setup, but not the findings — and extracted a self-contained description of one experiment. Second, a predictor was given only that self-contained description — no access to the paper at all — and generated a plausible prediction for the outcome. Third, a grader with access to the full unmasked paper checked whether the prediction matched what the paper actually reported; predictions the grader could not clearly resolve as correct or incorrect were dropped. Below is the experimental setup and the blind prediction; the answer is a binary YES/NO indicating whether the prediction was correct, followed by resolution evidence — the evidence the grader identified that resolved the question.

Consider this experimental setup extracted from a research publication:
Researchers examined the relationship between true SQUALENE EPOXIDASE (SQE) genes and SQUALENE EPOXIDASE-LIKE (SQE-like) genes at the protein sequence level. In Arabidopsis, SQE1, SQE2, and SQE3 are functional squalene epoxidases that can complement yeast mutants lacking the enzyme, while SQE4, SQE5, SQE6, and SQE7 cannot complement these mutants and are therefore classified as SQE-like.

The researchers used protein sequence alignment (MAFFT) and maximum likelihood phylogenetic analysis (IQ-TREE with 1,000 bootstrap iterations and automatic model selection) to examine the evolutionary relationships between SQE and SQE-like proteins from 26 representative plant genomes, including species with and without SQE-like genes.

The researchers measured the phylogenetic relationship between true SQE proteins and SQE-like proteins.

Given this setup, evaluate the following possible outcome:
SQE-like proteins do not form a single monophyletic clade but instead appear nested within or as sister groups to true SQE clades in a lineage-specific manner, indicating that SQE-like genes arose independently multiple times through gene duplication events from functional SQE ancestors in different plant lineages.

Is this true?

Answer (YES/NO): NO